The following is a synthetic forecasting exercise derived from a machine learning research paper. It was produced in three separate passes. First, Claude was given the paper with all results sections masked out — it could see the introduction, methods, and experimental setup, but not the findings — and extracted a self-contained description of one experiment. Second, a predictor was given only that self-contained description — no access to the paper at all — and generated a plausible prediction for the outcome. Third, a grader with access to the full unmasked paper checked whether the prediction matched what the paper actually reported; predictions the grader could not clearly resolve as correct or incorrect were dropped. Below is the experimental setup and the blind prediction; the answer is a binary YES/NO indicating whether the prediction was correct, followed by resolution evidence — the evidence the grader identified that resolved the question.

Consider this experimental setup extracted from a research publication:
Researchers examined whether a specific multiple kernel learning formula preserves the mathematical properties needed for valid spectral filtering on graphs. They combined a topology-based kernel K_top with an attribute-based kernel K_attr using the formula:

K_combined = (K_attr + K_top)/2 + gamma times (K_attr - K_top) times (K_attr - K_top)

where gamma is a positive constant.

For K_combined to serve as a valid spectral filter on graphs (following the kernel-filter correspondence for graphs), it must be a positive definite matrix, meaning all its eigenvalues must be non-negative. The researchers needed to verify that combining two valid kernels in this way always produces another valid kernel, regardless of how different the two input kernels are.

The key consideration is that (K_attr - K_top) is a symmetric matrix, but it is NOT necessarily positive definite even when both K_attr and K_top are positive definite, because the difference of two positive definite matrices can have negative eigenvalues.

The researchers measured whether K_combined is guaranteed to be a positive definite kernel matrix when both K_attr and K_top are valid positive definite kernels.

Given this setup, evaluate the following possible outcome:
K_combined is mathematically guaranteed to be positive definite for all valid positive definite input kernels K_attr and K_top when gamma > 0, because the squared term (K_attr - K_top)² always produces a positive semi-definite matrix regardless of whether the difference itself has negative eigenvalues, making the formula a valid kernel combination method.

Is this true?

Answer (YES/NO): YES